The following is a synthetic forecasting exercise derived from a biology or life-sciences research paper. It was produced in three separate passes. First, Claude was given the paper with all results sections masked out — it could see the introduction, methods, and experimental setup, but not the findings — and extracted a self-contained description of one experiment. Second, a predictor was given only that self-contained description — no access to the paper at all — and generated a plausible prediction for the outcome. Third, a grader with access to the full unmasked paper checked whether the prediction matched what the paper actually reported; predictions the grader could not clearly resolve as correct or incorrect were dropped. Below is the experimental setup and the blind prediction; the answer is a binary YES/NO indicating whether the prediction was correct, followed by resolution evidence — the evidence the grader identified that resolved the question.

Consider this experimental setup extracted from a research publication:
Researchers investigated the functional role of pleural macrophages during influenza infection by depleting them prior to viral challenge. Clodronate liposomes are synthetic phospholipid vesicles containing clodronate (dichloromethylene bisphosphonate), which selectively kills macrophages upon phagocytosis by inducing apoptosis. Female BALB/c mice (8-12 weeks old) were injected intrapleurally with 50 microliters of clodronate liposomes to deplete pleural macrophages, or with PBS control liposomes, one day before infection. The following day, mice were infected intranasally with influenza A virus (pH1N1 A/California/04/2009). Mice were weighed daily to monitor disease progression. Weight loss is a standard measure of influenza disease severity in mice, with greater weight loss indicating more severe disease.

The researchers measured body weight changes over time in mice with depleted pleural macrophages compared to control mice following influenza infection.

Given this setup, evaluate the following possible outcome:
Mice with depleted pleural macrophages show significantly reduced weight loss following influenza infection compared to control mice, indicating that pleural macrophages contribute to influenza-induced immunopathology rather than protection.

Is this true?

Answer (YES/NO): NO